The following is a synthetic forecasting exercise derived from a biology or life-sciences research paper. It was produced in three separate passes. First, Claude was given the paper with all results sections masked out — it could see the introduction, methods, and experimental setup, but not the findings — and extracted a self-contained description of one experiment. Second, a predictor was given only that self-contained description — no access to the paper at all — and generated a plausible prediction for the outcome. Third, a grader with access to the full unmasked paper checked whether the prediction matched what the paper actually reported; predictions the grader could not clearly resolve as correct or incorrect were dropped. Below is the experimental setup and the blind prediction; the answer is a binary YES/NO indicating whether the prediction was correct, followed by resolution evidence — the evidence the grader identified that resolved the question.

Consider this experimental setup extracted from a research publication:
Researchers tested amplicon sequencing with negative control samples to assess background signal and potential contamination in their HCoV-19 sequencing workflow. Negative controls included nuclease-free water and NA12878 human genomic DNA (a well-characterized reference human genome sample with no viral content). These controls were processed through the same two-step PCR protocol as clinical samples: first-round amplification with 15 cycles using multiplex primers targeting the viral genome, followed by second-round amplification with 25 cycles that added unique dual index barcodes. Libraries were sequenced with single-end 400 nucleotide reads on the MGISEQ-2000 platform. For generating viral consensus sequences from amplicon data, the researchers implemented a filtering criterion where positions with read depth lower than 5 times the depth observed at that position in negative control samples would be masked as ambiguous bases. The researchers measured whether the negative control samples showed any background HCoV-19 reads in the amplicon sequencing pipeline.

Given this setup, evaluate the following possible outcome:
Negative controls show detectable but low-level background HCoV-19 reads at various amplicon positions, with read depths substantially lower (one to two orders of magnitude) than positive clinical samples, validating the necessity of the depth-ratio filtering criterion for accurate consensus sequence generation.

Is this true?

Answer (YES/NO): NO